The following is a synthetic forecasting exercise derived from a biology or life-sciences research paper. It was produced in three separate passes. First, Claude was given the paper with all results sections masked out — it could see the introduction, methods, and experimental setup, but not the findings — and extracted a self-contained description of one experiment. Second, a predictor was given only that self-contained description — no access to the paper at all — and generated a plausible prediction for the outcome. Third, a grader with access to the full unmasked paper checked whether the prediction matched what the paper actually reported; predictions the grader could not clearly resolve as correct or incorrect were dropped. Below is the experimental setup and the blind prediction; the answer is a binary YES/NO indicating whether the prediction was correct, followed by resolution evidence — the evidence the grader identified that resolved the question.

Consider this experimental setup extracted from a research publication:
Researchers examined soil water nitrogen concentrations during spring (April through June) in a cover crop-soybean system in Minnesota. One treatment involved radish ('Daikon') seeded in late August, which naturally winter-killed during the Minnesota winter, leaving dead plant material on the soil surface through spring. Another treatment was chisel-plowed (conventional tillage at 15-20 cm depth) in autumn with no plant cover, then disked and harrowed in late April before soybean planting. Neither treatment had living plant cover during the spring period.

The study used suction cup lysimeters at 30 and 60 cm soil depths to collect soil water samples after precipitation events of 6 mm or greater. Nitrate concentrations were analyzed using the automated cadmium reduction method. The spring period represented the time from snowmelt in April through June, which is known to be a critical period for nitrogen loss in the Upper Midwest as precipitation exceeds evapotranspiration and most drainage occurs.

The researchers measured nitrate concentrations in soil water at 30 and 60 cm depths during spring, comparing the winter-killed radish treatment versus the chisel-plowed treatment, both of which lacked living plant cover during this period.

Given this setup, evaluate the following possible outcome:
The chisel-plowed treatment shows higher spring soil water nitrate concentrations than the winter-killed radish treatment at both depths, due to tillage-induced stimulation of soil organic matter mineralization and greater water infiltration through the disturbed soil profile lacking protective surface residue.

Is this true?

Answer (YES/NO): YES